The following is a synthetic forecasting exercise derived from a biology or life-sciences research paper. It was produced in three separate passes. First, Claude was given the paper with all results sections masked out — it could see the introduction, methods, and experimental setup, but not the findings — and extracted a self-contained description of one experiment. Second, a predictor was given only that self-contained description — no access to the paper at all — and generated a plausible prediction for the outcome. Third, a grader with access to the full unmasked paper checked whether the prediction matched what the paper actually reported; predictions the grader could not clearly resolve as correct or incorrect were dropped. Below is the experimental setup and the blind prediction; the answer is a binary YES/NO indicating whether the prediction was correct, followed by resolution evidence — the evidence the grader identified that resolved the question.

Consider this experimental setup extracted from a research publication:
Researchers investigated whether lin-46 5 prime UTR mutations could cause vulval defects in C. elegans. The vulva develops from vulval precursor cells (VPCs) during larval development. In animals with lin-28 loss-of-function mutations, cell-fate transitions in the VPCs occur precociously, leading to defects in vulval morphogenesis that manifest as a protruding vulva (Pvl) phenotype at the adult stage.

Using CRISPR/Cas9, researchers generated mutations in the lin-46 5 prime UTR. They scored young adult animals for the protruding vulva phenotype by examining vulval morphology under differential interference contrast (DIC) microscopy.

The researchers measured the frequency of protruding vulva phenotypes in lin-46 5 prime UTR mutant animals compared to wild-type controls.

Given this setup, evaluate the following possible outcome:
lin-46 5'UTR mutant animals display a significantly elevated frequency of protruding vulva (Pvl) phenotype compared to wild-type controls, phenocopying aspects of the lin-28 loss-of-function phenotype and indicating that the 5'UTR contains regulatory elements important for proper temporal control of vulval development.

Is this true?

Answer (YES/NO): YES